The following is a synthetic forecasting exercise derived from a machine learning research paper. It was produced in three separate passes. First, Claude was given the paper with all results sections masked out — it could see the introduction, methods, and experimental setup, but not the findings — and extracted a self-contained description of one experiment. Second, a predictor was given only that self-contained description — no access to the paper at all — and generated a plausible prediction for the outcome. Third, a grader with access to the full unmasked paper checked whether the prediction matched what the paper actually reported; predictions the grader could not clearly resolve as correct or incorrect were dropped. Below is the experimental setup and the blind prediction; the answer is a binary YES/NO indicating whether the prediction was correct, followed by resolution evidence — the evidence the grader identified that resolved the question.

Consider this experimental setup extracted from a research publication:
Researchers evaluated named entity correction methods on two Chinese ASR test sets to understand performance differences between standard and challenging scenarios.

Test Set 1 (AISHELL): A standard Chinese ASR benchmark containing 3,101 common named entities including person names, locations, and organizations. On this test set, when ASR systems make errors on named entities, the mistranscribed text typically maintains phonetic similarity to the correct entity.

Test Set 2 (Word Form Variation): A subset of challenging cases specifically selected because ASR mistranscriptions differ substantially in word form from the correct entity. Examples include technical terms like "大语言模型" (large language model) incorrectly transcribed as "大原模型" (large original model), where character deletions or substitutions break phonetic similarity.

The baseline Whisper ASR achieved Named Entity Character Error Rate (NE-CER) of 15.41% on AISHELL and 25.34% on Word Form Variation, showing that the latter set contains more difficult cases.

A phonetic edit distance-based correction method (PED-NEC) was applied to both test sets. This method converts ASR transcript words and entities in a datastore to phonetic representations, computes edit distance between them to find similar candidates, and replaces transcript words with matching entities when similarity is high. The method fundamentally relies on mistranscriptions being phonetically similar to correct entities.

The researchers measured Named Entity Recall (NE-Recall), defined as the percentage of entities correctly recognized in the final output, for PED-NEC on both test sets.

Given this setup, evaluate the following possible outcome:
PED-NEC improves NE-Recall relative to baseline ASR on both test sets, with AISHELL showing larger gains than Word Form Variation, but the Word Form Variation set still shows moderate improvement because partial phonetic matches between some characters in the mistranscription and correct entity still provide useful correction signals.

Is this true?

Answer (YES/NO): NO